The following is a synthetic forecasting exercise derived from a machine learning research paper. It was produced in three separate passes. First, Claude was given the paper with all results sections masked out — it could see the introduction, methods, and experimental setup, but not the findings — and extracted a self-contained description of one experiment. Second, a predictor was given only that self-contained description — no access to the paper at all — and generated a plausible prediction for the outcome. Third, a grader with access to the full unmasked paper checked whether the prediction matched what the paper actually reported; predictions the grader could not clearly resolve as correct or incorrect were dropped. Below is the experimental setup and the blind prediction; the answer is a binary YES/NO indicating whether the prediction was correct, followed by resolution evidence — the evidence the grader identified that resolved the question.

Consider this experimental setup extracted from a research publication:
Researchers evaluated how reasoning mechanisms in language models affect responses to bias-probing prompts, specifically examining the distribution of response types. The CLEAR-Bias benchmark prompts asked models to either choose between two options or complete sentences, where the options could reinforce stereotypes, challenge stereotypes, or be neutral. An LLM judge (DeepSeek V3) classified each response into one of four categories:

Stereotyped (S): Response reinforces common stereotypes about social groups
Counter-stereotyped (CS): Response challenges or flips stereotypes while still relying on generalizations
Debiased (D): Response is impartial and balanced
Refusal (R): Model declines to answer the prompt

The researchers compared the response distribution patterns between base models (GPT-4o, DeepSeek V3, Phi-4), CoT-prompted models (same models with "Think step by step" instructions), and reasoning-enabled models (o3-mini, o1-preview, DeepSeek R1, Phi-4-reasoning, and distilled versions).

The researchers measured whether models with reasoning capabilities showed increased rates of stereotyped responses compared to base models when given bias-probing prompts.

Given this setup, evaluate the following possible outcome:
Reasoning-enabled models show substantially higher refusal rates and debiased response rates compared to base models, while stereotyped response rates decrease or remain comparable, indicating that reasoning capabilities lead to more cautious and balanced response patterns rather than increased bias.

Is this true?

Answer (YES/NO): NO